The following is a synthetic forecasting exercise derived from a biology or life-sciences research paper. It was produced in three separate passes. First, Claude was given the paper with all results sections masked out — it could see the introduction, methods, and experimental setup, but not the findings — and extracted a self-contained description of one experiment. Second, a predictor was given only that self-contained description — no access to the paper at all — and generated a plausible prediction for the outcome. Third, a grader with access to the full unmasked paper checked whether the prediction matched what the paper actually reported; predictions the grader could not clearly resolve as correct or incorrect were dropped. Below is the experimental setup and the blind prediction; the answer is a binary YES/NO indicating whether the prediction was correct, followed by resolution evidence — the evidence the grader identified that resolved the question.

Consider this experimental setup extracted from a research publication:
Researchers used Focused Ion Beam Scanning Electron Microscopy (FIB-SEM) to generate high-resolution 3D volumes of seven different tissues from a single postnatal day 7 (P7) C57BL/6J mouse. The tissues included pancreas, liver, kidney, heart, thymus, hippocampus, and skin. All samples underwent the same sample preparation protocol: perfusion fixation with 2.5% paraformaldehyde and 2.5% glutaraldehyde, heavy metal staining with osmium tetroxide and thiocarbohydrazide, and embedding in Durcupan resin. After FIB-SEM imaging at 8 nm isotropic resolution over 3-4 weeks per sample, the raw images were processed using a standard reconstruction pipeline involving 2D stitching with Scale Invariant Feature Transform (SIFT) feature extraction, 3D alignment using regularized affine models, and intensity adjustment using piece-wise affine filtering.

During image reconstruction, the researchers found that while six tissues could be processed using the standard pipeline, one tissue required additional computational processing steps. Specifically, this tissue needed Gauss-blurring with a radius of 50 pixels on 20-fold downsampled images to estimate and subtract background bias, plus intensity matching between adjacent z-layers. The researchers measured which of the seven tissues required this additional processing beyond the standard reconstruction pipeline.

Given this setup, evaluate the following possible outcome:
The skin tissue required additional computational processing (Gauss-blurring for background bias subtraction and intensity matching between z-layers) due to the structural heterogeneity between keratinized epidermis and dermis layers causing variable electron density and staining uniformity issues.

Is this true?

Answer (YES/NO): NO